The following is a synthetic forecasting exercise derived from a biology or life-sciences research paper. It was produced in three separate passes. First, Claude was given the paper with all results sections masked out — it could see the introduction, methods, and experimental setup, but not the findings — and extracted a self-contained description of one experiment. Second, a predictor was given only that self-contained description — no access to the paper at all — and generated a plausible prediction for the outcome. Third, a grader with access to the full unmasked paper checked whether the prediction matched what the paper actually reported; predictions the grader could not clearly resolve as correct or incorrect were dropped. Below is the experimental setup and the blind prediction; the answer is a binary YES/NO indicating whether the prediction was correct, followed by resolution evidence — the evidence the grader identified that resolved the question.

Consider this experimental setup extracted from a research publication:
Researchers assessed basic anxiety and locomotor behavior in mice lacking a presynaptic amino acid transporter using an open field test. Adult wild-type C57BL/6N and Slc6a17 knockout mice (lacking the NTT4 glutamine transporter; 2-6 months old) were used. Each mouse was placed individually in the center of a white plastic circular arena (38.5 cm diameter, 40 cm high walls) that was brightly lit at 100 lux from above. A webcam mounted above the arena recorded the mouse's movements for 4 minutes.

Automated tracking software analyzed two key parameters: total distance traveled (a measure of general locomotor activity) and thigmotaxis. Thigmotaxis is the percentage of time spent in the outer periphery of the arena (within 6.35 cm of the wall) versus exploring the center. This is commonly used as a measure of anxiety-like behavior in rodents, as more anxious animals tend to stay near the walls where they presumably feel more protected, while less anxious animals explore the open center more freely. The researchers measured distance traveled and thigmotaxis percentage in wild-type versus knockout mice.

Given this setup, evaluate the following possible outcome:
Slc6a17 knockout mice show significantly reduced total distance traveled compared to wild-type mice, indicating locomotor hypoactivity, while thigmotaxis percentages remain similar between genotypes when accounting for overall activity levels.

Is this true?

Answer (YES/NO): NO